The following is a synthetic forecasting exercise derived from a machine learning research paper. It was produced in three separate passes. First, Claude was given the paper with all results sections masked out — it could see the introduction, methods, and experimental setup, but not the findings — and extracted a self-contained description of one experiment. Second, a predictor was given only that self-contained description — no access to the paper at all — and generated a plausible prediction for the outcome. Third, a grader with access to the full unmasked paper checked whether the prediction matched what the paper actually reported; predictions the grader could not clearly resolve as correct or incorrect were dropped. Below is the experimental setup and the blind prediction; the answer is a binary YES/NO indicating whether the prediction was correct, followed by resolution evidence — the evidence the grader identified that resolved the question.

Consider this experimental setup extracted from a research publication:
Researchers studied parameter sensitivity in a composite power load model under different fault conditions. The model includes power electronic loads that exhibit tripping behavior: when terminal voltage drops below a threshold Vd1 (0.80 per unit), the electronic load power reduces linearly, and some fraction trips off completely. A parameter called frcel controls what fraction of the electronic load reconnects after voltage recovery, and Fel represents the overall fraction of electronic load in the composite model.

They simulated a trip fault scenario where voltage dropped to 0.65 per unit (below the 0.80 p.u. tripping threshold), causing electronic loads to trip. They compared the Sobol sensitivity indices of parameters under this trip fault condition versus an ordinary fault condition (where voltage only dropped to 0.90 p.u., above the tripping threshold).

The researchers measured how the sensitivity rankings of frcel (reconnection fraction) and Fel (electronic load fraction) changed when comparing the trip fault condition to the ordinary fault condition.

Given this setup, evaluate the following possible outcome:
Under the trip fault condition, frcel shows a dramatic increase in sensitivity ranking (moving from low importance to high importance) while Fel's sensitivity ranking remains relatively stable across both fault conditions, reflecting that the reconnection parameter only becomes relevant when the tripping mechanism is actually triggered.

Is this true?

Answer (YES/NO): NO